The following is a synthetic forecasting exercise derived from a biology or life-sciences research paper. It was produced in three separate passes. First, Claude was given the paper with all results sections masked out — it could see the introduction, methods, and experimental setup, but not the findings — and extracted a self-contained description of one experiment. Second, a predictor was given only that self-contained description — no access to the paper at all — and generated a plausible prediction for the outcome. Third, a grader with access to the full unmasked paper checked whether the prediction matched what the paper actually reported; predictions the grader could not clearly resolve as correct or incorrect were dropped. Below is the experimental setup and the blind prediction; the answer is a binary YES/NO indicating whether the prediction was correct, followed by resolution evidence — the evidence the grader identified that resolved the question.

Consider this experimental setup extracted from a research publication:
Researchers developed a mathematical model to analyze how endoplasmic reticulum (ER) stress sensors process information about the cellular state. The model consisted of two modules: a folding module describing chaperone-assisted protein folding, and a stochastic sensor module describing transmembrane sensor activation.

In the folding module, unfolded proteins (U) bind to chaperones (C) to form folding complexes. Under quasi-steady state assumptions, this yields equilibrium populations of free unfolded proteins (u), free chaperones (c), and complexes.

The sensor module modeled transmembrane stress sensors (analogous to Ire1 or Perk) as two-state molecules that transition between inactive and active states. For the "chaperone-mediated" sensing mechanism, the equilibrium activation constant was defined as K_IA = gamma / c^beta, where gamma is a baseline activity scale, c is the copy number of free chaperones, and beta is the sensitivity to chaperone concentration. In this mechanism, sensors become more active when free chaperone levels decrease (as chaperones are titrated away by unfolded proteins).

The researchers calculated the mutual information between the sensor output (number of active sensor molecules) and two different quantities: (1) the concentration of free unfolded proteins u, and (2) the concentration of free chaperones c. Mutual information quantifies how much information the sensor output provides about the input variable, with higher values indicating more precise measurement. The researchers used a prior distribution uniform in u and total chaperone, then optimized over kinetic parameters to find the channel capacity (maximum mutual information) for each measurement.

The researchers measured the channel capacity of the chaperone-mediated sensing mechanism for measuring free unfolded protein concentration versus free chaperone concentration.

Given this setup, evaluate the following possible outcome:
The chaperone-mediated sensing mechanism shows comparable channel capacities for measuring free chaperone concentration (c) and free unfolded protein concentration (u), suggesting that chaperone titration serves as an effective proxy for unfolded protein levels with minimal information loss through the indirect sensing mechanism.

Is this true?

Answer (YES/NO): NO